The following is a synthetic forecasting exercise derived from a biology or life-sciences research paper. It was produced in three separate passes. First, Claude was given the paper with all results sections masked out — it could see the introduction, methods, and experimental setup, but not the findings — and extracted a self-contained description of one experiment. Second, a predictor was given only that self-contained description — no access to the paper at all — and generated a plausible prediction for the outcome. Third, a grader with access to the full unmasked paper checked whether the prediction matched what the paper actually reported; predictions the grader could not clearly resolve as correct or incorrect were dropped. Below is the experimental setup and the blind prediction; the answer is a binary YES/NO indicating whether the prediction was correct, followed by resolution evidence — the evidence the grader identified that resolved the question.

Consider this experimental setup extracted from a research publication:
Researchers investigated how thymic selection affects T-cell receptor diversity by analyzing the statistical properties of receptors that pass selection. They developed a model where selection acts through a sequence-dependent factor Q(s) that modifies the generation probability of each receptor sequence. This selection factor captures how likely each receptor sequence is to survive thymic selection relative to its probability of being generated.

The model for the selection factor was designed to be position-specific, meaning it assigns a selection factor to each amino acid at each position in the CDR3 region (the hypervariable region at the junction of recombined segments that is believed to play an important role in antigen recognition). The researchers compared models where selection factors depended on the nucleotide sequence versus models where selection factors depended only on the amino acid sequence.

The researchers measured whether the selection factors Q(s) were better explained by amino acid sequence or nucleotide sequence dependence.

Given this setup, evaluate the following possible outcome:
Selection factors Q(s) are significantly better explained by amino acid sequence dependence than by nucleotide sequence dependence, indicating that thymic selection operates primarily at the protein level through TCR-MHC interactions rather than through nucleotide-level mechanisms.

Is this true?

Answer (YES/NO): YES